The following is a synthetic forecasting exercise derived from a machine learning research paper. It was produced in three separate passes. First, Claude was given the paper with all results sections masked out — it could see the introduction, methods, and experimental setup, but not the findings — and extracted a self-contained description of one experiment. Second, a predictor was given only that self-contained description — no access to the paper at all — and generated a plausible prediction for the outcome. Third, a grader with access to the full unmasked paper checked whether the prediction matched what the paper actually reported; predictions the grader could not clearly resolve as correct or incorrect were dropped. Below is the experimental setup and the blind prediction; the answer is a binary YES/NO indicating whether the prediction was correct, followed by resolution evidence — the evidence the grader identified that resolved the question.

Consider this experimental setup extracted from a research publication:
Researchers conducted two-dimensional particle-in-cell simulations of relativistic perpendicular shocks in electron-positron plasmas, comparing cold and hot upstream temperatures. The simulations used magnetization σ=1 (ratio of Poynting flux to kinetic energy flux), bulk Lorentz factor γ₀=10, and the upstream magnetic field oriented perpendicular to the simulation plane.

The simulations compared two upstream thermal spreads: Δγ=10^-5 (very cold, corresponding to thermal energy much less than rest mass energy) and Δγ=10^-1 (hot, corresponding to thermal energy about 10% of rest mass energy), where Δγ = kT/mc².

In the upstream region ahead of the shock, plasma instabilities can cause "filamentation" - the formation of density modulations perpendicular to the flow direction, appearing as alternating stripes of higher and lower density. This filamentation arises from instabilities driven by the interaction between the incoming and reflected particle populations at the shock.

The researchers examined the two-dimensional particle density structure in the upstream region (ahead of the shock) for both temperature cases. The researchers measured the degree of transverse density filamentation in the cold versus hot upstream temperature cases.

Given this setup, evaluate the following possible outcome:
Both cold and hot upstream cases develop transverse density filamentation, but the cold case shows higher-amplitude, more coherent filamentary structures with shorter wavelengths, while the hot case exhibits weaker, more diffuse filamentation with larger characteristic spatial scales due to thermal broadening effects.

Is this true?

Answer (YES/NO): NO